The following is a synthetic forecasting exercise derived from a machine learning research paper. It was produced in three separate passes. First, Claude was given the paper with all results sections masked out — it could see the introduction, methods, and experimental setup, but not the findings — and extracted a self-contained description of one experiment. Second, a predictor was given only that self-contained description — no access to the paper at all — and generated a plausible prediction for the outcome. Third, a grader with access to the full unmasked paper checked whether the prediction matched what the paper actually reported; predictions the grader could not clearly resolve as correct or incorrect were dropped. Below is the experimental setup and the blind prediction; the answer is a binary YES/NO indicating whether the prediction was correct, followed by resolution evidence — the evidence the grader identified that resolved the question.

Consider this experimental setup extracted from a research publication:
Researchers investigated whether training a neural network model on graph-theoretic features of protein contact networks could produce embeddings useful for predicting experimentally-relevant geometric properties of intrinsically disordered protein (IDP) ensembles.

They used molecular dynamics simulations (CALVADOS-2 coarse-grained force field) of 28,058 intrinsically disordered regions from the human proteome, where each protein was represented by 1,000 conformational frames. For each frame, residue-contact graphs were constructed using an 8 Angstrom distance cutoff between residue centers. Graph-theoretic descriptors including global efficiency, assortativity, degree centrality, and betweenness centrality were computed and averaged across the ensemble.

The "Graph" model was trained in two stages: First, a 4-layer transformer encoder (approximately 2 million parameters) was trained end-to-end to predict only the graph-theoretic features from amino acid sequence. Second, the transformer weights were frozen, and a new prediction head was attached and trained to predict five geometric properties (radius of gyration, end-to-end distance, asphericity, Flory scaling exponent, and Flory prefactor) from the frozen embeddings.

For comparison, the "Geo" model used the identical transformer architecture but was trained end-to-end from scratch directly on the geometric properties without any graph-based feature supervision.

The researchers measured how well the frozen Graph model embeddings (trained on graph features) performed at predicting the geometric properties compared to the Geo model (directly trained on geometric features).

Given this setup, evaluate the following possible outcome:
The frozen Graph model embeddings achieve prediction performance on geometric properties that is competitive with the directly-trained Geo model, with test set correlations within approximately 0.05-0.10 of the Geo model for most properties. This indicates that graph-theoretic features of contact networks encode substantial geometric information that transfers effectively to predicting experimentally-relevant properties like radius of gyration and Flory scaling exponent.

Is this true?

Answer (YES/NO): YES